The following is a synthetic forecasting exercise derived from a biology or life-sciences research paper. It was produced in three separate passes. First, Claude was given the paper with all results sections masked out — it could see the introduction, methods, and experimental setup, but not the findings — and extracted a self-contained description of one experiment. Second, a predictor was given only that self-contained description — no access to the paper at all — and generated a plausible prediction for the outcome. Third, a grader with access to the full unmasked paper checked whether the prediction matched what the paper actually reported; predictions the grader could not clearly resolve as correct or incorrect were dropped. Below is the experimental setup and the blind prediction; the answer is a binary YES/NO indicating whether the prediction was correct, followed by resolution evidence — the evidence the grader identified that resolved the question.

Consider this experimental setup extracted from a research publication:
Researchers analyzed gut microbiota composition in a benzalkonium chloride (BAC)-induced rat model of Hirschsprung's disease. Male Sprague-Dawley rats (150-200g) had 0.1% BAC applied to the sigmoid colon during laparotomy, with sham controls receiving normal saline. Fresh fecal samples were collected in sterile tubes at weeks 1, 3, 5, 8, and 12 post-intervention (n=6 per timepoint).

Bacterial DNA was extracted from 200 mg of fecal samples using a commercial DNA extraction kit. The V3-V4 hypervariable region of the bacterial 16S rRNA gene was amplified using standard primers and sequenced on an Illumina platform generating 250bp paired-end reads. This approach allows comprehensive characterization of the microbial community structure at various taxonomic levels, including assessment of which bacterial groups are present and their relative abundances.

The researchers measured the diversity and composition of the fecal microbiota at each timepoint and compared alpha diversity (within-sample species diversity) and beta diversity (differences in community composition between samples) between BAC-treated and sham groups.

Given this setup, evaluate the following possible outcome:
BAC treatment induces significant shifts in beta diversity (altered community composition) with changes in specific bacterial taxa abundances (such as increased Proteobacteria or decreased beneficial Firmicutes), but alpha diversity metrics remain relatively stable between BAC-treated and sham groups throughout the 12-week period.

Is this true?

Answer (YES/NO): YES